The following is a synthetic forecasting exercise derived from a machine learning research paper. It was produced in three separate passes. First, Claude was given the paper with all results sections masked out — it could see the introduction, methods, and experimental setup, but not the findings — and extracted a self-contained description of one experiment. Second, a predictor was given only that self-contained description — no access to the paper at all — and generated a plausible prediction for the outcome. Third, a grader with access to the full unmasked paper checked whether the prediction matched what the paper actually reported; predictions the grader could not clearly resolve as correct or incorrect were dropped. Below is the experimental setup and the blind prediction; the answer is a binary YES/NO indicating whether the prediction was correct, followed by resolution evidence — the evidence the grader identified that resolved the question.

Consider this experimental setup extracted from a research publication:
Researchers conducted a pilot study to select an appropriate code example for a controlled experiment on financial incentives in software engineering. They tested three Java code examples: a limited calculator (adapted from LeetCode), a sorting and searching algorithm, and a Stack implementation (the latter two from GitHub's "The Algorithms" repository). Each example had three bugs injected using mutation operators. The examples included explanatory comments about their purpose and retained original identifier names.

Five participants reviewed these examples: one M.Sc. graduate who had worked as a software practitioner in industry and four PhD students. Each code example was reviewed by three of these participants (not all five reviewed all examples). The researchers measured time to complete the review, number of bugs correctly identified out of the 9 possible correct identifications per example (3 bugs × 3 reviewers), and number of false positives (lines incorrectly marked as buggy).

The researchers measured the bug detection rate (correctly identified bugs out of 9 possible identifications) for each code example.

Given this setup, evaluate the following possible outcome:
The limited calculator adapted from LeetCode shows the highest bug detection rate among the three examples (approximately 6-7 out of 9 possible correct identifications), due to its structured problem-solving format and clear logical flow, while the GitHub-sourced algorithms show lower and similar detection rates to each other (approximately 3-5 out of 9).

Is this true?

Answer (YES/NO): NO